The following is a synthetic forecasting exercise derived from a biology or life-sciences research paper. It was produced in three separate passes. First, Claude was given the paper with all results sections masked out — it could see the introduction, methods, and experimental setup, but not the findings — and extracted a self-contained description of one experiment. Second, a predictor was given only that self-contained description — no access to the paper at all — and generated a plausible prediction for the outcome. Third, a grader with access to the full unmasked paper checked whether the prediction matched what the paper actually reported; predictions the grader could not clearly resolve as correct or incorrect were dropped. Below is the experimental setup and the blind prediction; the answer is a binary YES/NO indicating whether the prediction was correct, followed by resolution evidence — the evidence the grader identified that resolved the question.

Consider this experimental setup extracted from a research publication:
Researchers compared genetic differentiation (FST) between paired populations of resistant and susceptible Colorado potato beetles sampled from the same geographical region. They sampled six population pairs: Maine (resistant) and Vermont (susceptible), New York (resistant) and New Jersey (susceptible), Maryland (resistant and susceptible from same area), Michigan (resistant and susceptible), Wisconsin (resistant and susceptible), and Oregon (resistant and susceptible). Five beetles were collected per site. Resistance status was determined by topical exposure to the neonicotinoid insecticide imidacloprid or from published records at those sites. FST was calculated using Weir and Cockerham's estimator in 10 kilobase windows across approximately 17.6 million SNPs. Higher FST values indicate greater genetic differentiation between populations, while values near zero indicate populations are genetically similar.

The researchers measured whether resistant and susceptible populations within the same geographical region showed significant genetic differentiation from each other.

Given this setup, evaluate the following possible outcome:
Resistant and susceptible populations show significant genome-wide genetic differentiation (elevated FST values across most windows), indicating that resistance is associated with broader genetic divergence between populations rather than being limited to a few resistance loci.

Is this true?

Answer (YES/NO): NO